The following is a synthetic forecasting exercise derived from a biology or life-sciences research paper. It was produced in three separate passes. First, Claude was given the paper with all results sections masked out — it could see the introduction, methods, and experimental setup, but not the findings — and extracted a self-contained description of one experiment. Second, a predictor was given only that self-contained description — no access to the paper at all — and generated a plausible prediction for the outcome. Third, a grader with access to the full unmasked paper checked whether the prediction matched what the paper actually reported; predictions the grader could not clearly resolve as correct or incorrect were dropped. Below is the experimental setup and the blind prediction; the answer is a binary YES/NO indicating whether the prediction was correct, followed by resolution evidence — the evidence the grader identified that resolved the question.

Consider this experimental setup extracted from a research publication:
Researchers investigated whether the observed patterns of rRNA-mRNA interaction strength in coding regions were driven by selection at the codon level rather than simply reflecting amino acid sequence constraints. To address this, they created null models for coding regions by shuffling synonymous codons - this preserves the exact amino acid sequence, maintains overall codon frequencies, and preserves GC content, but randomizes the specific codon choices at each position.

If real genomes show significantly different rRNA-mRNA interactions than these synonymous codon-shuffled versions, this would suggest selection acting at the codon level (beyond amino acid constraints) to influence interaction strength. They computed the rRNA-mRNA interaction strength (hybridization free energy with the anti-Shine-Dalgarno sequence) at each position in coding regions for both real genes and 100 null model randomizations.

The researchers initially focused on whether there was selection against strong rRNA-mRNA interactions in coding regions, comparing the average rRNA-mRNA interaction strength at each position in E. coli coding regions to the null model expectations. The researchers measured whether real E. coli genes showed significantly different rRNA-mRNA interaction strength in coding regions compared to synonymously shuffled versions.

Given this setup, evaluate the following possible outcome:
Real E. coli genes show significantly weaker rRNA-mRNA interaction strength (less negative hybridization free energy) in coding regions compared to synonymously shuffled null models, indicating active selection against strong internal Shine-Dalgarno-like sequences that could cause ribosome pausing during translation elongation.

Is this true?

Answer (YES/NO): YES